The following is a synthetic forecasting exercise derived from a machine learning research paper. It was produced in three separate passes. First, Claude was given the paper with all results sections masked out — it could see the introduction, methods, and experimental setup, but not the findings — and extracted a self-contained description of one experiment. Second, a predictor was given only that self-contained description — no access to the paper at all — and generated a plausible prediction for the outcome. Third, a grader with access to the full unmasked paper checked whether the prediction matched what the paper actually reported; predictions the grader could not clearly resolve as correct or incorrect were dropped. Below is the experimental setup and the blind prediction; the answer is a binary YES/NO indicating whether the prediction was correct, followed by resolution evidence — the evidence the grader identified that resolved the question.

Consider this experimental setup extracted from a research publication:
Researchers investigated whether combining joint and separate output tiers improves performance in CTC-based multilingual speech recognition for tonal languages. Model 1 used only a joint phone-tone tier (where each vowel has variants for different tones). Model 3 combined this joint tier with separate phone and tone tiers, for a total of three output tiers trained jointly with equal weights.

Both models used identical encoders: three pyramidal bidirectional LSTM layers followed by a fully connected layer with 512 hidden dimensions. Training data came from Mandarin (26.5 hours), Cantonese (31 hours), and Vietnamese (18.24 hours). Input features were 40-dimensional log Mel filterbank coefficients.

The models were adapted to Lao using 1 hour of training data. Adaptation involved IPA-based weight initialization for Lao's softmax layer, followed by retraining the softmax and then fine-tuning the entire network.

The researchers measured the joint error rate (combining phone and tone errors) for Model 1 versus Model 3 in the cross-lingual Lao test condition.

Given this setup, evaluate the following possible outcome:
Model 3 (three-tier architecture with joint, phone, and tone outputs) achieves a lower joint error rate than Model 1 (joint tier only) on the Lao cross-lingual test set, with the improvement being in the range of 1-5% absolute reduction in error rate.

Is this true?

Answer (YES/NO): NO